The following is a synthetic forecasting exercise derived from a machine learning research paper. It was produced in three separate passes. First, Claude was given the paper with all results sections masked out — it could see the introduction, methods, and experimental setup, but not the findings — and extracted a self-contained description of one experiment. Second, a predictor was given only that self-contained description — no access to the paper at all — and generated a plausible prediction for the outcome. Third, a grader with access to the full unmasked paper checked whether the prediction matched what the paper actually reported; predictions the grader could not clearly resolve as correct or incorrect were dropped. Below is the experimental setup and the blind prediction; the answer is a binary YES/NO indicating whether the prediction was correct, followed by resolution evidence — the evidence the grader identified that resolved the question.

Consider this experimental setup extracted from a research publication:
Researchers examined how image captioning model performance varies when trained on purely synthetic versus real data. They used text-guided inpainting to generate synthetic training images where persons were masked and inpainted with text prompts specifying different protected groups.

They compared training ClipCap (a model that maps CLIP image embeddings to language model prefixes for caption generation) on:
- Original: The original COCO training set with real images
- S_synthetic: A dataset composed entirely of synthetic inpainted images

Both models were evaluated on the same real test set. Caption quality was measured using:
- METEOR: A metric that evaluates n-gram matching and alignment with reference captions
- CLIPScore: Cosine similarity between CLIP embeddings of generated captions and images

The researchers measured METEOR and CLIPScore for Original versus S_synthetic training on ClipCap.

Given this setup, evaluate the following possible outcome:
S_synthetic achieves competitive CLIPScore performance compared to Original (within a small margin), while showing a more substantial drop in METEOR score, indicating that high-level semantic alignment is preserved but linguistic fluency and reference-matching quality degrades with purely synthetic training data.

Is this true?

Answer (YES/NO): YES